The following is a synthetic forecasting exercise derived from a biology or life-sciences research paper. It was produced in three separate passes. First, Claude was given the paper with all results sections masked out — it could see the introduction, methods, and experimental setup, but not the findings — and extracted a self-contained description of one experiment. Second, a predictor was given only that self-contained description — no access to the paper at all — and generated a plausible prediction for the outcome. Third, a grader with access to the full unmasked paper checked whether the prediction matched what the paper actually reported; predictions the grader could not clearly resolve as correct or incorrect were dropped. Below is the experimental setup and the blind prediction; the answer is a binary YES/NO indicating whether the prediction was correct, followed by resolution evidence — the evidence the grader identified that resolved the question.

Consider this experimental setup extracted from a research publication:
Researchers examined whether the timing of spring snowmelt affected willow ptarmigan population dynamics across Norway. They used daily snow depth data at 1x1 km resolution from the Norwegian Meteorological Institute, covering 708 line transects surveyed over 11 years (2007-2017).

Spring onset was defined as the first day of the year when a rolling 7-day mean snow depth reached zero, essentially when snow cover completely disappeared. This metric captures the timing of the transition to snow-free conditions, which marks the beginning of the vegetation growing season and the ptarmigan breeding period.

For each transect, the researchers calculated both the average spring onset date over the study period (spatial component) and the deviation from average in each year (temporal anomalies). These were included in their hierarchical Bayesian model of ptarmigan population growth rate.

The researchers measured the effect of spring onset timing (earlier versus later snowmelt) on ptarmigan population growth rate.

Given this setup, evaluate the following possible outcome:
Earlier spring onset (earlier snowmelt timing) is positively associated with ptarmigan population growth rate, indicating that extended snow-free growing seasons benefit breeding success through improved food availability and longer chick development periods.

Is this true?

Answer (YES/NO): YES